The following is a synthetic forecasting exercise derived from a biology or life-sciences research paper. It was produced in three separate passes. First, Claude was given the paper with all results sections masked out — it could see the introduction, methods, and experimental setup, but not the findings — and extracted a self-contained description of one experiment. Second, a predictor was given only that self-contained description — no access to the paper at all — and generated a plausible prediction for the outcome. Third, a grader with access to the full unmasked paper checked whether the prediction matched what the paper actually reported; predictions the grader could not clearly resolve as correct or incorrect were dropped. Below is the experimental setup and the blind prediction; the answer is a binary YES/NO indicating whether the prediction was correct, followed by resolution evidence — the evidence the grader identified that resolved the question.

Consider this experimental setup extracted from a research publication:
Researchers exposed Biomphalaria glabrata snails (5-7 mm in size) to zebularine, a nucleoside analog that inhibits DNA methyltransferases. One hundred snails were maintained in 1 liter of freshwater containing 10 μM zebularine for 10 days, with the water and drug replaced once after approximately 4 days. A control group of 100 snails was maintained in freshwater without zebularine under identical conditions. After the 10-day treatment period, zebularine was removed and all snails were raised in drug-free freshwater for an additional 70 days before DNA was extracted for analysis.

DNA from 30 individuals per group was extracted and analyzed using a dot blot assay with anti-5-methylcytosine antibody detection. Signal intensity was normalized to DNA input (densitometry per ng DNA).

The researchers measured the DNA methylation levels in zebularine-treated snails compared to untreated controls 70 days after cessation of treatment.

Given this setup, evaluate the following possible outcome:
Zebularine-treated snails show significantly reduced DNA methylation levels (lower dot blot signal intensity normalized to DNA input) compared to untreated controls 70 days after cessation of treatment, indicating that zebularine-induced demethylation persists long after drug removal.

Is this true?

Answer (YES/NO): NO